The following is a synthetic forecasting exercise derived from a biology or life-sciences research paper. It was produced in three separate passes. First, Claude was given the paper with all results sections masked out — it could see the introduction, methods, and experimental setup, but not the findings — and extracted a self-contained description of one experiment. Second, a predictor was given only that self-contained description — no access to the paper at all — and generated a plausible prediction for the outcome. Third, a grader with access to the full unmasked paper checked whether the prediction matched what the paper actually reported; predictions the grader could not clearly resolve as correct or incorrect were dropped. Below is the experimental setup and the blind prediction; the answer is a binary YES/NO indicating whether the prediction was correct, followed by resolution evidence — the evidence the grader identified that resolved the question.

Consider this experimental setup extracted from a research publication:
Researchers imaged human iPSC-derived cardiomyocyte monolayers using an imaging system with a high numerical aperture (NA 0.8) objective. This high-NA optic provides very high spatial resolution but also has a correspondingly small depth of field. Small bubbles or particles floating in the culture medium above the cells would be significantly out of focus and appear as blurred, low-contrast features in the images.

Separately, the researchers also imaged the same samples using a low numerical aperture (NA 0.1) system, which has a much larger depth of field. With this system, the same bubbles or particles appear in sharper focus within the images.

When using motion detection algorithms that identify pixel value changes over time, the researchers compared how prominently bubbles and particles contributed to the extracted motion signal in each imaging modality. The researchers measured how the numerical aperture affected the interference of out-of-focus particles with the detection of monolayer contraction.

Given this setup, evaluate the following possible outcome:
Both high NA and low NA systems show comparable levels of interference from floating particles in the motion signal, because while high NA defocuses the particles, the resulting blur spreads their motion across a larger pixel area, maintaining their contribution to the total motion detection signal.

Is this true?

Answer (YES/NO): NO